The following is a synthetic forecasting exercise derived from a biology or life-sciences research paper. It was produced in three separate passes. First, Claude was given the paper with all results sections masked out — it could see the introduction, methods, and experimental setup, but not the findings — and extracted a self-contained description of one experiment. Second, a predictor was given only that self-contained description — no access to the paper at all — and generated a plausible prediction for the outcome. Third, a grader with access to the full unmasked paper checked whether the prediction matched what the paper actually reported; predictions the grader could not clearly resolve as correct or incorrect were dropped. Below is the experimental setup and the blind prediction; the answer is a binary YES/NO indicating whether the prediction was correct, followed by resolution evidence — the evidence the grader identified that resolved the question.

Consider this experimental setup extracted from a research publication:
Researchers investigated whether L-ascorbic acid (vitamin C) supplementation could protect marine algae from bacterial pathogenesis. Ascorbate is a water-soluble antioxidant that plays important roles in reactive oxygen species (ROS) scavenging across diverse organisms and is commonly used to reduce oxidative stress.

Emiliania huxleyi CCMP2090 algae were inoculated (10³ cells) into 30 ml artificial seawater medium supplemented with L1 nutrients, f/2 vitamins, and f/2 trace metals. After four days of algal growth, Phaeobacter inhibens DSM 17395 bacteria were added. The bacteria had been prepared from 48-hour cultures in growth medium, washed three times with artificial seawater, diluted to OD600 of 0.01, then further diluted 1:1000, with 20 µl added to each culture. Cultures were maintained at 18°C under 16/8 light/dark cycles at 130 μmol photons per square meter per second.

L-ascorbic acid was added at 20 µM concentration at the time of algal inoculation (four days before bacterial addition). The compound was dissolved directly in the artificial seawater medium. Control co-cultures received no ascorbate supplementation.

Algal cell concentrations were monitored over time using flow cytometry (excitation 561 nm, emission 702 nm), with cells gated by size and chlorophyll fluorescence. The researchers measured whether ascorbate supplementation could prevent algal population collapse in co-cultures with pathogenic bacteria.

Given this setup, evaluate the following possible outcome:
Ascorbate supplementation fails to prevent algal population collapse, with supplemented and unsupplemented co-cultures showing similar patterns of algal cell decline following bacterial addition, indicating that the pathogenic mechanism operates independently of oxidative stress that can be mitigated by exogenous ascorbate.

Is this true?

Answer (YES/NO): YES